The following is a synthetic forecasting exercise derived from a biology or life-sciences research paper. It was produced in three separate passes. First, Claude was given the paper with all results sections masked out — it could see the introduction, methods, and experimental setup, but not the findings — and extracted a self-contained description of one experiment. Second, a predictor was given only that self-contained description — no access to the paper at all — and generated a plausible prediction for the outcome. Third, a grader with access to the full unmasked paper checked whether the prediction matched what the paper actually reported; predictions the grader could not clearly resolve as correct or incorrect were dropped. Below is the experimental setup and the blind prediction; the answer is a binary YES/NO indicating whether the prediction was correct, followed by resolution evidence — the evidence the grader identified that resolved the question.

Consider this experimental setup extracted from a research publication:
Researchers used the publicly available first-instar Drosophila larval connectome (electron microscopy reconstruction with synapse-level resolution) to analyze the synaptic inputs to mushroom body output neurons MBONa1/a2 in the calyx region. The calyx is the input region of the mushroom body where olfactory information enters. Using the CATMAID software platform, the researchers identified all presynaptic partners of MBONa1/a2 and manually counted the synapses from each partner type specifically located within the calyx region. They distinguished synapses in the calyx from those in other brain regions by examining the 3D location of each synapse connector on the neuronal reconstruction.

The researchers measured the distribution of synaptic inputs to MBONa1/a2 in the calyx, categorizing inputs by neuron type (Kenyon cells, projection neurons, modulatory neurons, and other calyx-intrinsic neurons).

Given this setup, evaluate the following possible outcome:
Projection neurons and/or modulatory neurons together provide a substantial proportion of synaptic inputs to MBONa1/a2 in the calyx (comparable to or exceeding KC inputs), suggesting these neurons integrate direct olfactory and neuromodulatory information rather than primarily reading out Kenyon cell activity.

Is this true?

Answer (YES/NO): NO